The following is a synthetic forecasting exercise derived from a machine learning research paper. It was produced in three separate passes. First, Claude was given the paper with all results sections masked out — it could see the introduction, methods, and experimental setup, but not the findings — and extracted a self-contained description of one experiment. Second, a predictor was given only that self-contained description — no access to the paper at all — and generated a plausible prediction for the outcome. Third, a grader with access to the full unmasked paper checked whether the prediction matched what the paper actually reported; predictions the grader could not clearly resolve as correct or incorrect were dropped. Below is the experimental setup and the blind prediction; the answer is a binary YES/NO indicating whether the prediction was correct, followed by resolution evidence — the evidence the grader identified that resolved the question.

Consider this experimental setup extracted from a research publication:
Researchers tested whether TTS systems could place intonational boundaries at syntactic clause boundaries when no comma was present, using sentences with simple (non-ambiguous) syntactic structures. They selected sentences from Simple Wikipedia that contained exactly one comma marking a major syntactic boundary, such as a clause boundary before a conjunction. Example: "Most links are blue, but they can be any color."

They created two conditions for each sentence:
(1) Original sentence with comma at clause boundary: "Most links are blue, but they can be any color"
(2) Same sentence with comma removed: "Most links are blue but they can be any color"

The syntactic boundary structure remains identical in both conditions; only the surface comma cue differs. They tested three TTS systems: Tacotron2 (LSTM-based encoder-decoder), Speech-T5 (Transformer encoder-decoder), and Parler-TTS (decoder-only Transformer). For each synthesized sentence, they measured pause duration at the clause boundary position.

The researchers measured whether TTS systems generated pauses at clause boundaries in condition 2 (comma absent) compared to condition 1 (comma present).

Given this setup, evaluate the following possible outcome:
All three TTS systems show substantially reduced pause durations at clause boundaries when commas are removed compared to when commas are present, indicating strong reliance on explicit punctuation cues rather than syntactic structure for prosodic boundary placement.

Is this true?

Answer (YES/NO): NO